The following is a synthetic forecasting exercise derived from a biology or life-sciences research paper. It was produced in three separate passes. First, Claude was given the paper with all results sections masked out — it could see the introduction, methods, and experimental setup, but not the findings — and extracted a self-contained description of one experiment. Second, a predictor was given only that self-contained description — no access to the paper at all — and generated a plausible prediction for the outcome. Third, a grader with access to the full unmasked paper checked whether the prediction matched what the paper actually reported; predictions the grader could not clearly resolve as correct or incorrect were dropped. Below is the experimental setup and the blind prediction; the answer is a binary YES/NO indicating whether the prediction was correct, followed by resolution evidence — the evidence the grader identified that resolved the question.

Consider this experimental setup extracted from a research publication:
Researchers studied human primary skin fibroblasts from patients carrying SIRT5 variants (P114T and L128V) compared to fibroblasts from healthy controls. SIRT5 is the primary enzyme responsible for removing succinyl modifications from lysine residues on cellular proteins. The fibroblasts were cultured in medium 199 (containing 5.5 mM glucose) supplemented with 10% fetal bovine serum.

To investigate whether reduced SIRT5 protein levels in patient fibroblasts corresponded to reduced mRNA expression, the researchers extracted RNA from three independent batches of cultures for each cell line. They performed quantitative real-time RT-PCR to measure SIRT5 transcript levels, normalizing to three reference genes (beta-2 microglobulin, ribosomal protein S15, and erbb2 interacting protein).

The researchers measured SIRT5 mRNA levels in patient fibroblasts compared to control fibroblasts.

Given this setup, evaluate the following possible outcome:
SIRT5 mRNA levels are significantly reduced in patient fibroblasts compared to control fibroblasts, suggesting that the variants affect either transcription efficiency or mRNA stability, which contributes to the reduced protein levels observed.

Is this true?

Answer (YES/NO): NO